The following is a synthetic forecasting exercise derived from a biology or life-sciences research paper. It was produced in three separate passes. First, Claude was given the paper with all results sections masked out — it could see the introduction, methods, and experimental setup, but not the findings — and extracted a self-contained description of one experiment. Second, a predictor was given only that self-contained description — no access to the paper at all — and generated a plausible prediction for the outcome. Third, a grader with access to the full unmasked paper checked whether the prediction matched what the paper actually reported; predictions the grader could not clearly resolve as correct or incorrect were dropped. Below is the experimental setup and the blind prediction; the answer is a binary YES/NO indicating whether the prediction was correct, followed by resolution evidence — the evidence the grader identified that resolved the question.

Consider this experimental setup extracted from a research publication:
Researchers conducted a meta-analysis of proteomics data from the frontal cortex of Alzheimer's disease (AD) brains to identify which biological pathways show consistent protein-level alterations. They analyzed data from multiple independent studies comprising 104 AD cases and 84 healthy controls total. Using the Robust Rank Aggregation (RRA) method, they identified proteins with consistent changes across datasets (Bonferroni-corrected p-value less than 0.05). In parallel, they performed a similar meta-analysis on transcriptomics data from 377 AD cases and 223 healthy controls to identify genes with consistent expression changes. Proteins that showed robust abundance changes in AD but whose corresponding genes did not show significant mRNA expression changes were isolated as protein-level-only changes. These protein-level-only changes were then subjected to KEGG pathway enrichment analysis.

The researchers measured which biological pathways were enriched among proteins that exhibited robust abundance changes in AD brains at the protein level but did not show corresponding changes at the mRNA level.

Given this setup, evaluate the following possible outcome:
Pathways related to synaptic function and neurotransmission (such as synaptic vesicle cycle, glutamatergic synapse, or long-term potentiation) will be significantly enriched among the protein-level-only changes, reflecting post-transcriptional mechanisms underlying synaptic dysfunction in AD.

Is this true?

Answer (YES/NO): NO